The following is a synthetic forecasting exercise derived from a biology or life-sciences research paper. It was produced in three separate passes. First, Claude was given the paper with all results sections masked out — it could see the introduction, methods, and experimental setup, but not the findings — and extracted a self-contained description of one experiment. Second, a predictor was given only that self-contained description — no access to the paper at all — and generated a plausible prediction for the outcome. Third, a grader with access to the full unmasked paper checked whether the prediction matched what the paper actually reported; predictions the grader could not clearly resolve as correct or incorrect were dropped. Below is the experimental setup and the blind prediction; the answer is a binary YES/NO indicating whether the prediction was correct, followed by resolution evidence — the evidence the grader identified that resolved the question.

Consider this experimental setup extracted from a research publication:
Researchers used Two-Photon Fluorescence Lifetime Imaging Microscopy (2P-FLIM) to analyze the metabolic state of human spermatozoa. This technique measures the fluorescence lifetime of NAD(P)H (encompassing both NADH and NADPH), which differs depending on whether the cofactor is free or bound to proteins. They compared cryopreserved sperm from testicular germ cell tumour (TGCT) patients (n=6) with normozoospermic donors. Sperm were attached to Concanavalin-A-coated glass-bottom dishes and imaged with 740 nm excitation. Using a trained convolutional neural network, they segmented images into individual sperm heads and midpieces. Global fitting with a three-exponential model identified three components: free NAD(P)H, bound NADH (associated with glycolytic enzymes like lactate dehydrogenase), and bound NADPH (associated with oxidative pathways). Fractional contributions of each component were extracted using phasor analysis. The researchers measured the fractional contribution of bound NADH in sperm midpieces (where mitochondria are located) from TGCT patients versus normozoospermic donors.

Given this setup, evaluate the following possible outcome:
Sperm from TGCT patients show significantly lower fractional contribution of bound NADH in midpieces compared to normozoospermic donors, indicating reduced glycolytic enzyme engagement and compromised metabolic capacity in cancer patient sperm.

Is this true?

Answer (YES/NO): YES